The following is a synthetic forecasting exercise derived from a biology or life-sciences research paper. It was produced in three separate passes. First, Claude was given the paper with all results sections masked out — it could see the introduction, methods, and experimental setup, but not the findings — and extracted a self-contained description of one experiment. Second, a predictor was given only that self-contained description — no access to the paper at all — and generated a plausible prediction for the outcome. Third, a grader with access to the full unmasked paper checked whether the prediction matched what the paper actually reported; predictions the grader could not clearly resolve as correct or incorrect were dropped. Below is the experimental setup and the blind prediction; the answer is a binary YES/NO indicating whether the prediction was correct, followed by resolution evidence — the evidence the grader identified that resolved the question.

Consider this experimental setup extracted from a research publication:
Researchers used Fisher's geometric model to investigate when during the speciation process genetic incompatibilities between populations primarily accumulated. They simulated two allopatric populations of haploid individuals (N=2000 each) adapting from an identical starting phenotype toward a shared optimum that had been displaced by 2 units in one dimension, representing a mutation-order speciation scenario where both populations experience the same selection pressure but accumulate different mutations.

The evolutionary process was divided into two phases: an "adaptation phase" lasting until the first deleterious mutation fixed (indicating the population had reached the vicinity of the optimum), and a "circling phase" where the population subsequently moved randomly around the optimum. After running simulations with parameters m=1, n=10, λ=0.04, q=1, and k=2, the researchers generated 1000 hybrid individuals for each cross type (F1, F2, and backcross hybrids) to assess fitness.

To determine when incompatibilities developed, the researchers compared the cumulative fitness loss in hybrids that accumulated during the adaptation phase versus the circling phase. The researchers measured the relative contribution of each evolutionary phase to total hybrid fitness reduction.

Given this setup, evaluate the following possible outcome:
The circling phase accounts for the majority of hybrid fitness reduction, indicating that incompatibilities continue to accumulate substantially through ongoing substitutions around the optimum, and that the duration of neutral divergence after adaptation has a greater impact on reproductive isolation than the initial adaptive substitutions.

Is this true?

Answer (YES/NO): NO